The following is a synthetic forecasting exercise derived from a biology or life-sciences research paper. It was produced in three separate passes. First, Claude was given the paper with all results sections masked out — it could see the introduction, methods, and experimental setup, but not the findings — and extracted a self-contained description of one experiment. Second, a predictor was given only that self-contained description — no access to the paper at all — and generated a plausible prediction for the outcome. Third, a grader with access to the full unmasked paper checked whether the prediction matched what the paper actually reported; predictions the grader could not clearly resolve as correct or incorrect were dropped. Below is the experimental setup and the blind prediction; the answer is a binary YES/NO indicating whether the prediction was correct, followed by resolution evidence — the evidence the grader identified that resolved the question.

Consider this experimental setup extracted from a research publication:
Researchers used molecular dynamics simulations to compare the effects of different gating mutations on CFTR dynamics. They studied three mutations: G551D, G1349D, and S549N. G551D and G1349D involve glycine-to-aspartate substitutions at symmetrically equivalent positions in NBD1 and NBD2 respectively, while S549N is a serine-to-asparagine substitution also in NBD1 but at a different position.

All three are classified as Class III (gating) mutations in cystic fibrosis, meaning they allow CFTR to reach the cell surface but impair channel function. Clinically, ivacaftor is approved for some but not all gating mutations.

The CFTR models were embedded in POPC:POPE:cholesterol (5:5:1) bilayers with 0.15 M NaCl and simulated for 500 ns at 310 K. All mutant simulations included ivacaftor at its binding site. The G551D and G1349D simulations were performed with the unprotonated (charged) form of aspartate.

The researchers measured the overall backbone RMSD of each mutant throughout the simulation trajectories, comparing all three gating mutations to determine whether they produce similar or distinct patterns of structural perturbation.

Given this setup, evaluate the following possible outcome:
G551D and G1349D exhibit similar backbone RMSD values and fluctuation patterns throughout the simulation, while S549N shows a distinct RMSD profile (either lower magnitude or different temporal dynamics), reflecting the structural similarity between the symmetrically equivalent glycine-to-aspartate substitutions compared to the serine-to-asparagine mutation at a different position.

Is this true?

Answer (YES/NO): NO